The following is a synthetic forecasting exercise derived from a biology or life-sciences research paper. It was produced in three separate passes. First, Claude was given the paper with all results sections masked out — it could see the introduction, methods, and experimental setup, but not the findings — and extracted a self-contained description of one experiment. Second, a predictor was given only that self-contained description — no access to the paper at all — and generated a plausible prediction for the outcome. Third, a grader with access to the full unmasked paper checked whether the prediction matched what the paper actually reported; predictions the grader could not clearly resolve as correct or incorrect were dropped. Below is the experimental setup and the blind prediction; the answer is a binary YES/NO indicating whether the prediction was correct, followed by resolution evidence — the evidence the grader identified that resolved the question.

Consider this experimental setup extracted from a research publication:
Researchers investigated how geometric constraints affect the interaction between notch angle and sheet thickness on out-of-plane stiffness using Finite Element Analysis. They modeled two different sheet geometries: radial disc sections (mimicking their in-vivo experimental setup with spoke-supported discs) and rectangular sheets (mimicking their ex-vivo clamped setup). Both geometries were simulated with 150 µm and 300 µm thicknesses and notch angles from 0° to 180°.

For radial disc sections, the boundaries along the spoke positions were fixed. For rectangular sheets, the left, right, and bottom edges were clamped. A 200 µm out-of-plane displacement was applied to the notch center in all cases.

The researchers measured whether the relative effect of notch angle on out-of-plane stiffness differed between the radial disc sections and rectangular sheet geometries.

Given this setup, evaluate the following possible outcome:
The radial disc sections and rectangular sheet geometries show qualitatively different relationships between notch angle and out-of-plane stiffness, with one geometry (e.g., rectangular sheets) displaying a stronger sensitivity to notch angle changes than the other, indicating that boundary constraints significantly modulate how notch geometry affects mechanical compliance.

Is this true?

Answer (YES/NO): NO